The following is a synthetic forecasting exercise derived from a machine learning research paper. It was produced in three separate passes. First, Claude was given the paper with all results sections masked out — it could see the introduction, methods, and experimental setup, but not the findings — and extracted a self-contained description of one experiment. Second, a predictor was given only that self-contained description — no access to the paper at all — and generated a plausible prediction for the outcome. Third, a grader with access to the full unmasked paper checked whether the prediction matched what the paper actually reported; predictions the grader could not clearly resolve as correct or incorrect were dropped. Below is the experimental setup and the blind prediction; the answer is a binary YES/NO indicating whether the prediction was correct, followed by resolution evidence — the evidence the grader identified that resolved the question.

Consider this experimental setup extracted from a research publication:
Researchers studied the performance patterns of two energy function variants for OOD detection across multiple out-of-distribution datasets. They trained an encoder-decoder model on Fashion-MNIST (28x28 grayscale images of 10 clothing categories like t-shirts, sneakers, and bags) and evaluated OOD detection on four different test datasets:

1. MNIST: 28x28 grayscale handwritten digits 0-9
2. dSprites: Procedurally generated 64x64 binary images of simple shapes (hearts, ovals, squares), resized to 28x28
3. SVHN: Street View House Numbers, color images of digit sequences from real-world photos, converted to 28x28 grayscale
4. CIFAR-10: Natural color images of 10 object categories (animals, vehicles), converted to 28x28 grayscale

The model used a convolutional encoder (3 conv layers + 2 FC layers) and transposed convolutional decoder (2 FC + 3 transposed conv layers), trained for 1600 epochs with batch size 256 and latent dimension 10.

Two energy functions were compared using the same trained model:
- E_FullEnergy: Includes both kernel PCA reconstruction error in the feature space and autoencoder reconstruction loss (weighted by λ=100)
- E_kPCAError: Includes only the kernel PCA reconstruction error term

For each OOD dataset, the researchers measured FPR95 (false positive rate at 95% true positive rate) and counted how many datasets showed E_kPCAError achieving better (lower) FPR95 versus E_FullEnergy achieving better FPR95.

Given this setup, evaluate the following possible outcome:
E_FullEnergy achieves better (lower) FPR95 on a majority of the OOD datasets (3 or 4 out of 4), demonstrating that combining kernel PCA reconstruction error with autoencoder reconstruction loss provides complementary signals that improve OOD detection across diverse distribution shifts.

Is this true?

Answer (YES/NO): NO